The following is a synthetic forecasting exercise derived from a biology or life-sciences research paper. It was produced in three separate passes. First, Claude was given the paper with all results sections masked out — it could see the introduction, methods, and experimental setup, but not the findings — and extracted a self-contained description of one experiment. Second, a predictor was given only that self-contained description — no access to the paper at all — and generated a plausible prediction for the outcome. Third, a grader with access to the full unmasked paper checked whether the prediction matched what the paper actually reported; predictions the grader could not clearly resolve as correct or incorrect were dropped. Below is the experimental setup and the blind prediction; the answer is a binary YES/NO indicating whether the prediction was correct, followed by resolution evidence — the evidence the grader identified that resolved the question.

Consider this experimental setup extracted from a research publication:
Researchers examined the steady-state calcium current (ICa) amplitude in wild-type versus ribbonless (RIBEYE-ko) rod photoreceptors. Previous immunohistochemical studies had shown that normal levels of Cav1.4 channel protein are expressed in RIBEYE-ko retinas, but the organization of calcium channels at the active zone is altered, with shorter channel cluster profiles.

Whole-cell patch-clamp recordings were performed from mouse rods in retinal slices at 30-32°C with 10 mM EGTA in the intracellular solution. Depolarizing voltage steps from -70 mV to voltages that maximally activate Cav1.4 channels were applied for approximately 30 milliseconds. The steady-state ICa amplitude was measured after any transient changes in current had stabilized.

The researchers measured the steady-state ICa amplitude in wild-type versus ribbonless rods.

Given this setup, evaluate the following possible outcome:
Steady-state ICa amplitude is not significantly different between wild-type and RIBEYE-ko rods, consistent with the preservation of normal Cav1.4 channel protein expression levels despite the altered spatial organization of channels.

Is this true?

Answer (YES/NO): YES